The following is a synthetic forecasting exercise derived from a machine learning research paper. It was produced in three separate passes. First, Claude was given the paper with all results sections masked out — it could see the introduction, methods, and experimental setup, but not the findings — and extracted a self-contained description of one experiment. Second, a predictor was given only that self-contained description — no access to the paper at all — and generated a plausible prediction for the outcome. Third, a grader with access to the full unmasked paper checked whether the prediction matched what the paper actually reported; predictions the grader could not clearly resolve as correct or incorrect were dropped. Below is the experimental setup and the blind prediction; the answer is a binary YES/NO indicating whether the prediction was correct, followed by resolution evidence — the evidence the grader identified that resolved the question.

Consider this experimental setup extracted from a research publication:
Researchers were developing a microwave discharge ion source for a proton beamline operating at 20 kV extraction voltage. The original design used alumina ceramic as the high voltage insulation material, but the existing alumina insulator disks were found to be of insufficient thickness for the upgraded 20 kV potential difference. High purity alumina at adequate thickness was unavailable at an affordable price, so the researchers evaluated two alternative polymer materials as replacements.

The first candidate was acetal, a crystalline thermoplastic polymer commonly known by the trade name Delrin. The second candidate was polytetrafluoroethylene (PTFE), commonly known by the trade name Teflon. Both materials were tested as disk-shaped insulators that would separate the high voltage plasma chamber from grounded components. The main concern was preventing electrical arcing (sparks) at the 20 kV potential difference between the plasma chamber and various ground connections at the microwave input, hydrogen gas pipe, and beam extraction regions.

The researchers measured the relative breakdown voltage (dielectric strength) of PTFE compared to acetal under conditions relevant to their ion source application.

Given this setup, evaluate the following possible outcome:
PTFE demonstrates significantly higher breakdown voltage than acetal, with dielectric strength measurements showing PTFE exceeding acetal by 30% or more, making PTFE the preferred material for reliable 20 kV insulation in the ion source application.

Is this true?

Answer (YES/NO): YES